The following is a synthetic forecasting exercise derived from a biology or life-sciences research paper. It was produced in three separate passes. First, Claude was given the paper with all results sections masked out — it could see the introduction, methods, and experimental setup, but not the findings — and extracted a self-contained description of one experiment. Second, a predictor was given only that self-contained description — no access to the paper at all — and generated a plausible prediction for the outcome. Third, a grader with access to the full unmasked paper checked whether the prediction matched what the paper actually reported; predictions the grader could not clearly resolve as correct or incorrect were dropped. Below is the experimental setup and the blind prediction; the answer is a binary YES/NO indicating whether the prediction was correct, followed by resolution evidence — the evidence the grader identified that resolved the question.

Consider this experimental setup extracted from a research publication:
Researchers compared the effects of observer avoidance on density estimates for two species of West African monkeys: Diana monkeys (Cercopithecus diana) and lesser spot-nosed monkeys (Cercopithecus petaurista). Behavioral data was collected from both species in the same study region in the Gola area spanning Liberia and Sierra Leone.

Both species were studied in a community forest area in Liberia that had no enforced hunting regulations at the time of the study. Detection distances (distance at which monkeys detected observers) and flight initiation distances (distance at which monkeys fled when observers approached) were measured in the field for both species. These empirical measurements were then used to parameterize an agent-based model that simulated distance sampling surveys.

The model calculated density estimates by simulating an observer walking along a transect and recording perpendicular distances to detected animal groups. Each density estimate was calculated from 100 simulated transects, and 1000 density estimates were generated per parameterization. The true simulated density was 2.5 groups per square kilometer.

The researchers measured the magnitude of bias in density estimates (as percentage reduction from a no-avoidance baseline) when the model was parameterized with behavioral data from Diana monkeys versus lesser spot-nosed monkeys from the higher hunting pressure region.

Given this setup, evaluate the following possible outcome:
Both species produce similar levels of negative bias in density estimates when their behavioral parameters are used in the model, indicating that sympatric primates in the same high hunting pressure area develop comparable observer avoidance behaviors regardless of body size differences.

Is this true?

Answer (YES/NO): NO